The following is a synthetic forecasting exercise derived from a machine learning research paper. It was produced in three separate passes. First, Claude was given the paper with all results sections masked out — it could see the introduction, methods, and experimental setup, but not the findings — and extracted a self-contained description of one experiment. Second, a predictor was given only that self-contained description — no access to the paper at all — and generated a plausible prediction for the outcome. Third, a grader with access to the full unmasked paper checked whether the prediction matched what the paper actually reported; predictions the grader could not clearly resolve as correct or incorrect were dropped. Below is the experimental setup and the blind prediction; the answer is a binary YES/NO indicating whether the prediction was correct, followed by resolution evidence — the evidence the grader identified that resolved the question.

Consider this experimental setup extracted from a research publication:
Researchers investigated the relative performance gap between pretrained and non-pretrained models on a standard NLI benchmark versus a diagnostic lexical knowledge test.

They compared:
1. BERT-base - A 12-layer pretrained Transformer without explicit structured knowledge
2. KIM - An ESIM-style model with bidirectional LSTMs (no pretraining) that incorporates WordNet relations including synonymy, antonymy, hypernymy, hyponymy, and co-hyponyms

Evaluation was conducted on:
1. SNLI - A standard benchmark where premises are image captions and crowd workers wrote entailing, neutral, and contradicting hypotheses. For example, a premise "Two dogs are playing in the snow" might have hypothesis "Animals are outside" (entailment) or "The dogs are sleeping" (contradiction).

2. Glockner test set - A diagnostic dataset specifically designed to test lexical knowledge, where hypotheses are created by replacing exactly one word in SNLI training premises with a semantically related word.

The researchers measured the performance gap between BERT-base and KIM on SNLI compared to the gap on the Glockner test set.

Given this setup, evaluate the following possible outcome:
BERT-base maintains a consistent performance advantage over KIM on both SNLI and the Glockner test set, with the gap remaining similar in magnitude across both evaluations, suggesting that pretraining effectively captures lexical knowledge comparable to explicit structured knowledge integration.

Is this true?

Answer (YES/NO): NO